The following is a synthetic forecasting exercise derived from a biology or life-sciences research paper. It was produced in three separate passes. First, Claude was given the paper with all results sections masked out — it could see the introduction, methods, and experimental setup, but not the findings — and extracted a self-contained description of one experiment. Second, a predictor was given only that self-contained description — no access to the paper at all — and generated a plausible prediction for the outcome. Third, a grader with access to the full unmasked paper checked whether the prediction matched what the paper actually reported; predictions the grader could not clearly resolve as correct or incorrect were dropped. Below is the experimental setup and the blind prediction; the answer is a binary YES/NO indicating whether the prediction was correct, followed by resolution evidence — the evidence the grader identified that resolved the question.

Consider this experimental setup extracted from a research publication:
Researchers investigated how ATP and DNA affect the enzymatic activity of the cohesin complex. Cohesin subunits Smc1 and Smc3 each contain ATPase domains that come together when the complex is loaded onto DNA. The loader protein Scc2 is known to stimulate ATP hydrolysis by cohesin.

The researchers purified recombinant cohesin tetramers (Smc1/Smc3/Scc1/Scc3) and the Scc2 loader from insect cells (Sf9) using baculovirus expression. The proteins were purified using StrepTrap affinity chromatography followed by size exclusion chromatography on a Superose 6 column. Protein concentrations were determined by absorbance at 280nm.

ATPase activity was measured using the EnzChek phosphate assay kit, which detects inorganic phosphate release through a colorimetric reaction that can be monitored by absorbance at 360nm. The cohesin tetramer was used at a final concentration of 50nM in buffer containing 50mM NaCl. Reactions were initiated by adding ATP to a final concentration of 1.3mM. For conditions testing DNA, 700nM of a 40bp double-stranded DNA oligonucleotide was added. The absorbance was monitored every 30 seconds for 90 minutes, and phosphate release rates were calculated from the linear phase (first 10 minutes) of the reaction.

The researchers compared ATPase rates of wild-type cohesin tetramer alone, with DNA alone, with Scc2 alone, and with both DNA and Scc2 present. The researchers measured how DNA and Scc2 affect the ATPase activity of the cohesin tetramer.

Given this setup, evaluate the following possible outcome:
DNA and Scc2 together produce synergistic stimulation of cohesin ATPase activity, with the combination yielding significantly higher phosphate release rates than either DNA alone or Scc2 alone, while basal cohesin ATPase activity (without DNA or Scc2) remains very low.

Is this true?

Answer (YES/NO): YES